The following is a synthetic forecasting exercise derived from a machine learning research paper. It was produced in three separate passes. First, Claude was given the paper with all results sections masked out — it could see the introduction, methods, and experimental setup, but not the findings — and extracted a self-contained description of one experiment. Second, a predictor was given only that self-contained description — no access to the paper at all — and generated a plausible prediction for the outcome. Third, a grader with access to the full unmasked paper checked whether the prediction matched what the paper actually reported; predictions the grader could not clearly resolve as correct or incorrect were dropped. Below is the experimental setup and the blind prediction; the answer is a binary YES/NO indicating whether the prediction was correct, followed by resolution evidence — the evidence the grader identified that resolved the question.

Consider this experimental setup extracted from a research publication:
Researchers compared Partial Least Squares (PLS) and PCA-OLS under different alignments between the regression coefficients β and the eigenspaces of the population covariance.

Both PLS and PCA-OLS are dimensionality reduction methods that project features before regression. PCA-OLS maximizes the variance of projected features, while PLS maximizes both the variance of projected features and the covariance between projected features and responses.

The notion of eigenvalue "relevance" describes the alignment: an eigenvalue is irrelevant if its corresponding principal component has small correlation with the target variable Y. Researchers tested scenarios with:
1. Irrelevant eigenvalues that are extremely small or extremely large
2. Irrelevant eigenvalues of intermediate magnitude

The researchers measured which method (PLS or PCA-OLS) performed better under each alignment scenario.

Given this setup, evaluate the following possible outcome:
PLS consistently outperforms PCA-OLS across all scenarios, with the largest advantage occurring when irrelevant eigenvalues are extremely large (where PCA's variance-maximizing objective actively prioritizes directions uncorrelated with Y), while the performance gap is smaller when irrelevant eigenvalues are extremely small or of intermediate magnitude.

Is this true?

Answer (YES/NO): NO